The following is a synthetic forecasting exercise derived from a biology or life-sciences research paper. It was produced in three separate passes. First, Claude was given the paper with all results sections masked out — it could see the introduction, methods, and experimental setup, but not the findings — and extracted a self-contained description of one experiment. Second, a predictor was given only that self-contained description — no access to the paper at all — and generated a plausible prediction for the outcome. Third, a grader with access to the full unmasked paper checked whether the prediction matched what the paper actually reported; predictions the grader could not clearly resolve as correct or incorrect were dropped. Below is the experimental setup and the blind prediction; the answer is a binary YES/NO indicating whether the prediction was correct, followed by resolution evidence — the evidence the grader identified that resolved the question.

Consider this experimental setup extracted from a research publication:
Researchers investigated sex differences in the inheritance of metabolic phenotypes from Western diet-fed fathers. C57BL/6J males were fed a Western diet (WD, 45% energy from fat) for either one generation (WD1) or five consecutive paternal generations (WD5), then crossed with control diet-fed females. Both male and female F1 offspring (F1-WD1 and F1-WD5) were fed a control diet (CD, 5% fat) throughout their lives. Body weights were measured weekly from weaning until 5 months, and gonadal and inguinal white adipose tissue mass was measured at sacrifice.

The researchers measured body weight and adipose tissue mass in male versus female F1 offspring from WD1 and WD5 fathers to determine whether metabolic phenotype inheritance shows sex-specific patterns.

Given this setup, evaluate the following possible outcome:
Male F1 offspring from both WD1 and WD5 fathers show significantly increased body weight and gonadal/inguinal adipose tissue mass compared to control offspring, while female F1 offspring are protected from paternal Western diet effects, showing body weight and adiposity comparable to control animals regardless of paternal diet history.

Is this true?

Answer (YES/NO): NO